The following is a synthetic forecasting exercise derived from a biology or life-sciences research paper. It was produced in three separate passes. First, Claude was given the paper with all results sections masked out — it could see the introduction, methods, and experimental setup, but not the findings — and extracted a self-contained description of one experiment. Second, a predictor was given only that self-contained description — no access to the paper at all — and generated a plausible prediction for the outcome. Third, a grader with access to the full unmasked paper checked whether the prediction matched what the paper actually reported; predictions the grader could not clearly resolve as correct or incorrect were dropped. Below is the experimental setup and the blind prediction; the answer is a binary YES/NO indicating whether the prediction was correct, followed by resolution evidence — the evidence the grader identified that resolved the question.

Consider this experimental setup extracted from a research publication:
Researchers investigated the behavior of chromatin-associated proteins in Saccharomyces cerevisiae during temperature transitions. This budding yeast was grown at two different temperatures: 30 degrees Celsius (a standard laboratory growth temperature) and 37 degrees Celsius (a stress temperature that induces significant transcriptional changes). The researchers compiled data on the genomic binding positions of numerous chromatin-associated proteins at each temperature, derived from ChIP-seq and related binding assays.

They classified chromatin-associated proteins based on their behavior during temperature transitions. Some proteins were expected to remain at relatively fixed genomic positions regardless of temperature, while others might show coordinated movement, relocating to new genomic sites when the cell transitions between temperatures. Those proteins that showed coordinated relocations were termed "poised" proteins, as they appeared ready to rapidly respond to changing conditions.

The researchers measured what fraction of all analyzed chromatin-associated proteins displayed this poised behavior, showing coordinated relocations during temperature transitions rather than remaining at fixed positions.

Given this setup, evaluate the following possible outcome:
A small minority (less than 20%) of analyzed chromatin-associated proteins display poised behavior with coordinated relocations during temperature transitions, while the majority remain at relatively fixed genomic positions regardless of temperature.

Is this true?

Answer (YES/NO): NO